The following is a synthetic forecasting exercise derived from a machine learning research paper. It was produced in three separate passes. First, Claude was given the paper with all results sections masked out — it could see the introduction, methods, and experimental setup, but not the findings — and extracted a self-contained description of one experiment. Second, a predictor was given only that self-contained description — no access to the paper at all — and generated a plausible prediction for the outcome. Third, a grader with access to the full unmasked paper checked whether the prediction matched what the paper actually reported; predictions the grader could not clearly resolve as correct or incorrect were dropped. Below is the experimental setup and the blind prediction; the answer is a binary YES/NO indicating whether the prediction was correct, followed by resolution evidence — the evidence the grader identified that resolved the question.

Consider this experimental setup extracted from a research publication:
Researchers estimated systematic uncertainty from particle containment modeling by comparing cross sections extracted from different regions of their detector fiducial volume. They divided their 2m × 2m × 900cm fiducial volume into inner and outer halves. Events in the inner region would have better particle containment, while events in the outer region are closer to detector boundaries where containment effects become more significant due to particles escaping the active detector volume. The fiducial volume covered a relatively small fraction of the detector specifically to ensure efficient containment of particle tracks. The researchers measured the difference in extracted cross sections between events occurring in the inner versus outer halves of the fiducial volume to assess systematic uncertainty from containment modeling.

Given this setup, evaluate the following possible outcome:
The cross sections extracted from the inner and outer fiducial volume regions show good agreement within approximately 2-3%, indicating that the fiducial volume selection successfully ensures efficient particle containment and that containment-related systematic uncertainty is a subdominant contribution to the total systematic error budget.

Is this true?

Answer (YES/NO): NO